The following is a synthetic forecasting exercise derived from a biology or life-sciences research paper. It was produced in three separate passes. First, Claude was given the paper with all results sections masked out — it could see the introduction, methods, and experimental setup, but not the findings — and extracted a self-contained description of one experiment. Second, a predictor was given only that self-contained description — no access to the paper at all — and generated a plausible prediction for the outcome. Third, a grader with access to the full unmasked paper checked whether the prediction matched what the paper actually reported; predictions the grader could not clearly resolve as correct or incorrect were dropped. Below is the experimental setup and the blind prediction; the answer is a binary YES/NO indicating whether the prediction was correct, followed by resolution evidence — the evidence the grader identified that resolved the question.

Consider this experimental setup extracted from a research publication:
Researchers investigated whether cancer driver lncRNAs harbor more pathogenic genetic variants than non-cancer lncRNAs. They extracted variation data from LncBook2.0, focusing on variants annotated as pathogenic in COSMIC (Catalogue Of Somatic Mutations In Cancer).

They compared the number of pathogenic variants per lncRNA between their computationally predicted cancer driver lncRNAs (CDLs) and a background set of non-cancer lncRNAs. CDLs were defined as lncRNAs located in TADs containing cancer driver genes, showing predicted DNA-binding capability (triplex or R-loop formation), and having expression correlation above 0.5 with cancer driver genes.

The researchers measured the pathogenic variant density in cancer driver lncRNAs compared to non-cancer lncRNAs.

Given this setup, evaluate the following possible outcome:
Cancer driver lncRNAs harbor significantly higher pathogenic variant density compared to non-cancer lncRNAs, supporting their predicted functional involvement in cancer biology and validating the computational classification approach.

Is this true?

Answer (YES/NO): YES